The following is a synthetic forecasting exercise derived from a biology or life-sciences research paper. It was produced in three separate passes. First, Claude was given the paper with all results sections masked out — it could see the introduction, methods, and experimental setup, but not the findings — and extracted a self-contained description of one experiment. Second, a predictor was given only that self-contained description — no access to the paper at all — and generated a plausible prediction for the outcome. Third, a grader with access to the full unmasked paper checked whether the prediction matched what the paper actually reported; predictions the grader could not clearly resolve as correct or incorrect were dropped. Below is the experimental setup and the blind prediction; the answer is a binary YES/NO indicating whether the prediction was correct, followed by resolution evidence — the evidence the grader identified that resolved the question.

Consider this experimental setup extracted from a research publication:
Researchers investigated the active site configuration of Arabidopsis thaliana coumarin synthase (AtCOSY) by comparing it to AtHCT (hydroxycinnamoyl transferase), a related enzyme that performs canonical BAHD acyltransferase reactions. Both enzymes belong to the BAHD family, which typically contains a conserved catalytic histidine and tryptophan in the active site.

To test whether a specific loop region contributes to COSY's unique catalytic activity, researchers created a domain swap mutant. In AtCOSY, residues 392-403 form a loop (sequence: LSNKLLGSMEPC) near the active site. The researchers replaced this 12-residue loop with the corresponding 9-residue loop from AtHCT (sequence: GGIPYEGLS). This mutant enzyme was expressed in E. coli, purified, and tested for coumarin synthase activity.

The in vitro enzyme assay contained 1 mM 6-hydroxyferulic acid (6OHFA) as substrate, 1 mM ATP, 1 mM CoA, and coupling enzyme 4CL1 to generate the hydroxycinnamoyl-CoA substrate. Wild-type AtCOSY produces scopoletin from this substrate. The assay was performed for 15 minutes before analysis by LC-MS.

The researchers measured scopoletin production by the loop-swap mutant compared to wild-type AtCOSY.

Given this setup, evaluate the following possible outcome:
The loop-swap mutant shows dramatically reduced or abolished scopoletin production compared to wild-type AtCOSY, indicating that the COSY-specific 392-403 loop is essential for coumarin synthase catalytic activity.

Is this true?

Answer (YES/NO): YES